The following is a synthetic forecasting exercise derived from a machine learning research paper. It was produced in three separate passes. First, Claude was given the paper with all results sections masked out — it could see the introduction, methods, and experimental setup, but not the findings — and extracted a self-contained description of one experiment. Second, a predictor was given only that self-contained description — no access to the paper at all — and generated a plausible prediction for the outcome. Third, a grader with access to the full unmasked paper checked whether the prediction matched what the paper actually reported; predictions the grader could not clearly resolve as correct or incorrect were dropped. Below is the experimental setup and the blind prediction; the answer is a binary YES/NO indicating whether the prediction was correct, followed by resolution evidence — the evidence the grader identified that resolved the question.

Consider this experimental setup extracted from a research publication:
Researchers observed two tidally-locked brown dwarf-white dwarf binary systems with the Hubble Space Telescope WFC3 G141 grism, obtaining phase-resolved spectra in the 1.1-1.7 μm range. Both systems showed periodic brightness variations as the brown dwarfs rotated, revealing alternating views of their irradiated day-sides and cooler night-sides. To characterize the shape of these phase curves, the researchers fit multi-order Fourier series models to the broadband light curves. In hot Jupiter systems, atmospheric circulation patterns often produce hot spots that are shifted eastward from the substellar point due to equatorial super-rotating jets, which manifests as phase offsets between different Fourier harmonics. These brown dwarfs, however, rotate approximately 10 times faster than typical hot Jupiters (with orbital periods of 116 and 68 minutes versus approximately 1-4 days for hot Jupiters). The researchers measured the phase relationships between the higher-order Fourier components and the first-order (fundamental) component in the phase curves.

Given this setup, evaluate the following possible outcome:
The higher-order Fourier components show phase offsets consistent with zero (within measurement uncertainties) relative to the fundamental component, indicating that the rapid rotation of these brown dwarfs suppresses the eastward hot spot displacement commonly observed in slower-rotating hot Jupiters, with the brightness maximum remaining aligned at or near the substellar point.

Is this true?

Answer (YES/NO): YES